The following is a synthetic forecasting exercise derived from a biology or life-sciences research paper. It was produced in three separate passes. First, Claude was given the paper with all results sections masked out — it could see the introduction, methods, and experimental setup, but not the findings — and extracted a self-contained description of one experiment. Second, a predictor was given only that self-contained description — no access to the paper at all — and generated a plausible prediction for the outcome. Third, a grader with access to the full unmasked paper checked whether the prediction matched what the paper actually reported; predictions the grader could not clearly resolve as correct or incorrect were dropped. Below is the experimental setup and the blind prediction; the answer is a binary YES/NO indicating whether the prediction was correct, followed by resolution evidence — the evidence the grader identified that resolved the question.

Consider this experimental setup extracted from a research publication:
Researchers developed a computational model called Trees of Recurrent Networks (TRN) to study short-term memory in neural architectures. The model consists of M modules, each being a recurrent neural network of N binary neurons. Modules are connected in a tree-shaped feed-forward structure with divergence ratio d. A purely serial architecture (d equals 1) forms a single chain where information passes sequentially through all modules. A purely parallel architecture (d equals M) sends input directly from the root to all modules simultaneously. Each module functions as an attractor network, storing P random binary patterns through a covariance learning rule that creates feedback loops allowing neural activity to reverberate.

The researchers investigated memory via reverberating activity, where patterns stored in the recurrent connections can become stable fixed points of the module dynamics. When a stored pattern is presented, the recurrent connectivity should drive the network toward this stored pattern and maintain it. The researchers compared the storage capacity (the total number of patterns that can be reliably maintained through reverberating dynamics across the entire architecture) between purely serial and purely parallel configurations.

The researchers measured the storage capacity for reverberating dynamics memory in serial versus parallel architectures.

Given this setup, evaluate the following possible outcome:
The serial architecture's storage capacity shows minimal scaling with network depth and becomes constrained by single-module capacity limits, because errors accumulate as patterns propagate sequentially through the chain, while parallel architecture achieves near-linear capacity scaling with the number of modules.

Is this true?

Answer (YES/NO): NO